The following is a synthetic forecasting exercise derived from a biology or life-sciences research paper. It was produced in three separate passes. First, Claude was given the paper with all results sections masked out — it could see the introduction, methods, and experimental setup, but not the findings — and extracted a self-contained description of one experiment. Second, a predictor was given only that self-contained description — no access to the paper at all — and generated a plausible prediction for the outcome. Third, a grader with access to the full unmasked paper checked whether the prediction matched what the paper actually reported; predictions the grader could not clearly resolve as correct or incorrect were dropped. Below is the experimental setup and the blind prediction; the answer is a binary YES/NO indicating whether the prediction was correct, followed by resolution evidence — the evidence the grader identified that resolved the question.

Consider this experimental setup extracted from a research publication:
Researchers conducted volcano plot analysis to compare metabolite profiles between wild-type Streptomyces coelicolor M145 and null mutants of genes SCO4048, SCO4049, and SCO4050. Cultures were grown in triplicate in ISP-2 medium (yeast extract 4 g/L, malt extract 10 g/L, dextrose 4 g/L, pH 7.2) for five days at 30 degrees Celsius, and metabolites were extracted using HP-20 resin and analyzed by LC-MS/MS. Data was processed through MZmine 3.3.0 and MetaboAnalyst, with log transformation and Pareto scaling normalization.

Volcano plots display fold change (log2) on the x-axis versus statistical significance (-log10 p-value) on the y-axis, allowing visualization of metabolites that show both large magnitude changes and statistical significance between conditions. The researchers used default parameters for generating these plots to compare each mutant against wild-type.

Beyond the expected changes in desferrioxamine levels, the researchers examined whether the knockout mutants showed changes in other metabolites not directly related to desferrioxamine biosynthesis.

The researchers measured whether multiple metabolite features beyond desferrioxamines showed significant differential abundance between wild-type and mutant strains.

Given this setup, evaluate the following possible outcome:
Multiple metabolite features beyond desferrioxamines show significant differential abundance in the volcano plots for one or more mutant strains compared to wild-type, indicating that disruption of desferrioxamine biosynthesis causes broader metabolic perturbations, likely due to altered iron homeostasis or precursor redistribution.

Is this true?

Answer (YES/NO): NO